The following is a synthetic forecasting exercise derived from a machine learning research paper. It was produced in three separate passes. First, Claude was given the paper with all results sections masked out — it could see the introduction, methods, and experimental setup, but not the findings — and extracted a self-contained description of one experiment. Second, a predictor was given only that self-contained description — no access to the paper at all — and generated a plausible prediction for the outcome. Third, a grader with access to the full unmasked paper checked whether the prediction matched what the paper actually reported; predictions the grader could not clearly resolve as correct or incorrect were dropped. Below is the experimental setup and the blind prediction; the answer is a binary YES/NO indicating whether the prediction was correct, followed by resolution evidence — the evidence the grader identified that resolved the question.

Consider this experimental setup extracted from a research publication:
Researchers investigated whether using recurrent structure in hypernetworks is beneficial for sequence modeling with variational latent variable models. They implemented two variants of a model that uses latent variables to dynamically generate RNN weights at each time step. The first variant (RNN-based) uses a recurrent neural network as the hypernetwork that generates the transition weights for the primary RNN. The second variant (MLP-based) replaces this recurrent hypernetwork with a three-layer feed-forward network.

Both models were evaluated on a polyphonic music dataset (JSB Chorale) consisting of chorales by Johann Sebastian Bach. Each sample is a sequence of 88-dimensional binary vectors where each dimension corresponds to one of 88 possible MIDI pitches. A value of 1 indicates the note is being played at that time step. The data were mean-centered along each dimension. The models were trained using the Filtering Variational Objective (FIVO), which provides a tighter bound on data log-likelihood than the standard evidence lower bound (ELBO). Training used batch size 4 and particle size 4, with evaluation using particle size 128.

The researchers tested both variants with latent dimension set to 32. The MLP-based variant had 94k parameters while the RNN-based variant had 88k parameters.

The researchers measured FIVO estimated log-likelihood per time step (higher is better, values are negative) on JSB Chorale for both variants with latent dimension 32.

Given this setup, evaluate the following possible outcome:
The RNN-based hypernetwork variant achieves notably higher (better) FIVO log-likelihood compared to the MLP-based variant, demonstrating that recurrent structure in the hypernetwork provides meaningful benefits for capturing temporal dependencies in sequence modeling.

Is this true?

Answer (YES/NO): YES